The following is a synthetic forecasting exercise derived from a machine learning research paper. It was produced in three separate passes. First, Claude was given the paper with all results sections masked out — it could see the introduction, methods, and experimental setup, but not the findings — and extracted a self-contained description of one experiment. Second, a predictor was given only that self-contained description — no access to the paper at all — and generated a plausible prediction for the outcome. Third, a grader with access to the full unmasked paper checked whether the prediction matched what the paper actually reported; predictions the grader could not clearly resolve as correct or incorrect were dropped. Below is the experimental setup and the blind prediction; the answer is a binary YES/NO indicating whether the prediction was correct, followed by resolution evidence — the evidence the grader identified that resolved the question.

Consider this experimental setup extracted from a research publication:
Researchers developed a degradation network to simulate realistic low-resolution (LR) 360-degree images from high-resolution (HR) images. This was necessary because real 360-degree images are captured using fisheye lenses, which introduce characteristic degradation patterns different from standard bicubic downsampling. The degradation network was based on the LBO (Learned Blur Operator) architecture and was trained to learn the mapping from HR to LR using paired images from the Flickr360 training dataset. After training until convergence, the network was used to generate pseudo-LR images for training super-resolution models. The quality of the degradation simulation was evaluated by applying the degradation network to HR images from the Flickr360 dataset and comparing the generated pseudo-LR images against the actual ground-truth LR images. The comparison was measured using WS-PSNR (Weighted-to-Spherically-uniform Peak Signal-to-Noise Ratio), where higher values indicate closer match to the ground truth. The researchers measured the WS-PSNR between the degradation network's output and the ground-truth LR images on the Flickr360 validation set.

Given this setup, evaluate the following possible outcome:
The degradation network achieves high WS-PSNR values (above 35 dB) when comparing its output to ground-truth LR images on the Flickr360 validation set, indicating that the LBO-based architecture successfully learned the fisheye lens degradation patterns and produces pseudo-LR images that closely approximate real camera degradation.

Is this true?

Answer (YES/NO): YES